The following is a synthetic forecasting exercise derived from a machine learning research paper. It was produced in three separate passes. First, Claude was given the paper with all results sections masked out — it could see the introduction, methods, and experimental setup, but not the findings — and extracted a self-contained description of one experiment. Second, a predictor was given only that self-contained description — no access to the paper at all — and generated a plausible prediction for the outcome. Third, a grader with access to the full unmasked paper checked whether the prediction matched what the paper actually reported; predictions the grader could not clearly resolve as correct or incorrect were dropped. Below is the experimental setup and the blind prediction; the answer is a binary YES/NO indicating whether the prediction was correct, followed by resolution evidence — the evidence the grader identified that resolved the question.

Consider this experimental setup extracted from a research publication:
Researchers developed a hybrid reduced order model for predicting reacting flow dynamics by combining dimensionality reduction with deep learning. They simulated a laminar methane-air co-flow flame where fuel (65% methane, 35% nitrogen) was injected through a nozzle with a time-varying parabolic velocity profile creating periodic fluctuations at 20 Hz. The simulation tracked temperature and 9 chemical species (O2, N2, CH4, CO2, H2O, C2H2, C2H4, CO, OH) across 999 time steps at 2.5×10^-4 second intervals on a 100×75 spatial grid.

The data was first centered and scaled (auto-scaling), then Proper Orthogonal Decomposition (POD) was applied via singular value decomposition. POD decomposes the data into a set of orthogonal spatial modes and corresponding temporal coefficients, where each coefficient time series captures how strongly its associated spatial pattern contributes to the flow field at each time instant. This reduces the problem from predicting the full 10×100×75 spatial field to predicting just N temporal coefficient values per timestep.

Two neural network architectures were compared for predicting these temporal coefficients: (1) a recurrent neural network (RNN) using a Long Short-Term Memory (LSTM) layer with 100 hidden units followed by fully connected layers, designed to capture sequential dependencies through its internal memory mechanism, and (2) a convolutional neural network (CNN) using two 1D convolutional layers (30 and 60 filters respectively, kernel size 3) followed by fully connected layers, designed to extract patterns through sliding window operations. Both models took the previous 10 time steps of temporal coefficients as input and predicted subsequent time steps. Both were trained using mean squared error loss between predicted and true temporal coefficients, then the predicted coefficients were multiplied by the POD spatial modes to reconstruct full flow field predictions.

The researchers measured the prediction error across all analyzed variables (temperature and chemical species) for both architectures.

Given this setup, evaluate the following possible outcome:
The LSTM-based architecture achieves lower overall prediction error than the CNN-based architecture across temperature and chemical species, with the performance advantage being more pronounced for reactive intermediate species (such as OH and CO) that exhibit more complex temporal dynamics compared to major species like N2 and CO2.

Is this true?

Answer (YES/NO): YES